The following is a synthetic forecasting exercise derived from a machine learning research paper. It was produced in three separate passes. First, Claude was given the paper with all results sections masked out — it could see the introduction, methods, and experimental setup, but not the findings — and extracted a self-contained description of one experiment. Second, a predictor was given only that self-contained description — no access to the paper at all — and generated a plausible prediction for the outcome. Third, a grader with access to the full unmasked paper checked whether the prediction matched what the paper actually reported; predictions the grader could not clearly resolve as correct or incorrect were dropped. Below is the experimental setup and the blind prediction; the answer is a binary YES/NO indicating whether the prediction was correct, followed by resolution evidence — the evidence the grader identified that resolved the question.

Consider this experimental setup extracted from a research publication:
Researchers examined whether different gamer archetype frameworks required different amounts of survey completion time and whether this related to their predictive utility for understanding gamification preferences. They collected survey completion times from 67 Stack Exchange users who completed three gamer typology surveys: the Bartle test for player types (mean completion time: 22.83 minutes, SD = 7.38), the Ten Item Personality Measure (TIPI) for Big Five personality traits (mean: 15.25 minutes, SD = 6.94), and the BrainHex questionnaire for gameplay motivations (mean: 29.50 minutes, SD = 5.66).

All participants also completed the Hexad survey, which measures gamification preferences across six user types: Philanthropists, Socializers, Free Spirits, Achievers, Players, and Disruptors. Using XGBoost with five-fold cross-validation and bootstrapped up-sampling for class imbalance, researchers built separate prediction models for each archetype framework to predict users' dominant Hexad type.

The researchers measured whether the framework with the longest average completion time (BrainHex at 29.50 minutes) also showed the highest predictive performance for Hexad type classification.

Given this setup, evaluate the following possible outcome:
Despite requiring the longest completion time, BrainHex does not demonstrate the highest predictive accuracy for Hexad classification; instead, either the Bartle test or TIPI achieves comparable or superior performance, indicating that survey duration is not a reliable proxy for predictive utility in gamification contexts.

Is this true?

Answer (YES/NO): NO